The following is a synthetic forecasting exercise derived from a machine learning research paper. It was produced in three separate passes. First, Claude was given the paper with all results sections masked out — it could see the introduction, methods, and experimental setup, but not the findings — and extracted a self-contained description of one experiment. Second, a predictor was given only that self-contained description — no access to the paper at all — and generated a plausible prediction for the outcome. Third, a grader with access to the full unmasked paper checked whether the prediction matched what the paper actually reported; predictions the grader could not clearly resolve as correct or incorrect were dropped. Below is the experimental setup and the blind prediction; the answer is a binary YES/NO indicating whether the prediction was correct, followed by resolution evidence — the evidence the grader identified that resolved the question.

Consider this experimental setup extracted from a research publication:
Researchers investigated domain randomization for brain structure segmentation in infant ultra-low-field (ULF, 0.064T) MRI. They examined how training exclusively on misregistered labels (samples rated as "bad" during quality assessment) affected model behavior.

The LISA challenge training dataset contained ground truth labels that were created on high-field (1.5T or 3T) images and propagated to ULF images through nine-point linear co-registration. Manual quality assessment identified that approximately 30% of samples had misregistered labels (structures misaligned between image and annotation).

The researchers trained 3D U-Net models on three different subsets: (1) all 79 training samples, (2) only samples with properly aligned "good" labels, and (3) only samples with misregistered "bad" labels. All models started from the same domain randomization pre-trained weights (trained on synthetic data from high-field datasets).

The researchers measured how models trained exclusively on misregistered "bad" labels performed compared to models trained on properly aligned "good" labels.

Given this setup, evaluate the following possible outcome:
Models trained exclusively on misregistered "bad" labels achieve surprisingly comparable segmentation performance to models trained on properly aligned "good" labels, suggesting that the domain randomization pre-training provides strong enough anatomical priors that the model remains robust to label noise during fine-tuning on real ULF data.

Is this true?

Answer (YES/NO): NO